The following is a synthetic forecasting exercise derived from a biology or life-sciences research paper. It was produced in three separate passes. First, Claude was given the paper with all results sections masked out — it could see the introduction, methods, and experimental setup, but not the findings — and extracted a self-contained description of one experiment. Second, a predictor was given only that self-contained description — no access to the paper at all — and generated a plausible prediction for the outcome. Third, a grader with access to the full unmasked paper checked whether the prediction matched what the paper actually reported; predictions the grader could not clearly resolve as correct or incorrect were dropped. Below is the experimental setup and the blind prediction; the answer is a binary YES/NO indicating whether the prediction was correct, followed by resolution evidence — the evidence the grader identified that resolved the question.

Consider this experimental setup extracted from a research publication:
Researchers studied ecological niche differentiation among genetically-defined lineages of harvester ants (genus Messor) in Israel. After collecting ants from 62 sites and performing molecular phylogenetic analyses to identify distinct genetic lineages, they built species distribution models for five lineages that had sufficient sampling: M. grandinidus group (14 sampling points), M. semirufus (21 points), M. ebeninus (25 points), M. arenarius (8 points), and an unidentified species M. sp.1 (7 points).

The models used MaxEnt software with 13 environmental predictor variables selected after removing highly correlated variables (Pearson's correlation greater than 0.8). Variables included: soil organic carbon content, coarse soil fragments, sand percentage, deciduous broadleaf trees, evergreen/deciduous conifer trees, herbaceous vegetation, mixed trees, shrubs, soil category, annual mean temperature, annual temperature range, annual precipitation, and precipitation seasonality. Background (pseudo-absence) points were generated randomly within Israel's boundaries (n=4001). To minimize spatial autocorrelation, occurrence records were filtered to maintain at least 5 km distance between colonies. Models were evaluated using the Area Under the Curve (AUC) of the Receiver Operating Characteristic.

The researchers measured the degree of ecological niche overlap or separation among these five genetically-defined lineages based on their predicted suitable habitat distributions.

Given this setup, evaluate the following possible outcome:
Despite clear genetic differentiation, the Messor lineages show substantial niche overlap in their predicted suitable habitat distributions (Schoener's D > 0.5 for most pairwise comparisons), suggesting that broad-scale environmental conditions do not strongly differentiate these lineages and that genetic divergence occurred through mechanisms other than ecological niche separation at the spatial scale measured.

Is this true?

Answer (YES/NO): NO